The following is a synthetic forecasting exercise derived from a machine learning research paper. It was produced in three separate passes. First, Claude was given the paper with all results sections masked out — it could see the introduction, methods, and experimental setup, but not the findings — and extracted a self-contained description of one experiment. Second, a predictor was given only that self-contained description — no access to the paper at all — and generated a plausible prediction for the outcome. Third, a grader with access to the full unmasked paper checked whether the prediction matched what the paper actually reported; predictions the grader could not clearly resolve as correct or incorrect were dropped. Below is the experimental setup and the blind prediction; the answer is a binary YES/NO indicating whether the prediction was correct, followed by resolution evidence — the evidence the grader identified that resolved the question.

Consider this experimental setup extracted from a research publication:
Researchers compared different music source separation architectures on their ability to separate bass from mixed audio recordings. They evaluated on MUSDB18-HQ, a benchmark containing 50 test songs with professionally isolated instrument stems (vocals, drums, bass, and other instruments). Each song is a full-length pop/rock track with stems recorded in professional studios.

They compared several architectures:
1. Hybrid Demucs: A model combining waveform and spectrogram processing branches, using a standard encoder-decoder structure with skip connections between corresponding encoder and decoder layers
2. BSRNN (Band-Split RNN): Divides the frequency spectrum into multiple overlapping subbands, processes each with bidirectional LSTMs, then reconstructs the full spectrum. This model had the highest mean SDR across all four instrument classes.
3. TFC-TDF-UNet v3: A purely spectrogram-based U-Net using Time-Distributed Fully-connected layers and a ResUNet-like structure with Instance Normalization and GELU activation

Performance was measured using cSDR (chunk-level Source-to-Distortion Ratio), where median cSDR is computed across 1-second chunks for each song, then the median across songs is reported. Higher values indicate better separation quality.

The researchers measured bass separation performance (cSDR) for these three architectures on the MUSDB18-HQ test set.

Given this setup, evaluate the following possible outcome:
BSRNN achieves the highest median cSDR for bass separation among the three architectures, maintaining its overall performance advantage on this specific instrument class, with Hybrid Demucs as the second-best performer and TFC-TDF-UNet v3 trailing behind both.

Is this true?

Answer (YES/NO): NO